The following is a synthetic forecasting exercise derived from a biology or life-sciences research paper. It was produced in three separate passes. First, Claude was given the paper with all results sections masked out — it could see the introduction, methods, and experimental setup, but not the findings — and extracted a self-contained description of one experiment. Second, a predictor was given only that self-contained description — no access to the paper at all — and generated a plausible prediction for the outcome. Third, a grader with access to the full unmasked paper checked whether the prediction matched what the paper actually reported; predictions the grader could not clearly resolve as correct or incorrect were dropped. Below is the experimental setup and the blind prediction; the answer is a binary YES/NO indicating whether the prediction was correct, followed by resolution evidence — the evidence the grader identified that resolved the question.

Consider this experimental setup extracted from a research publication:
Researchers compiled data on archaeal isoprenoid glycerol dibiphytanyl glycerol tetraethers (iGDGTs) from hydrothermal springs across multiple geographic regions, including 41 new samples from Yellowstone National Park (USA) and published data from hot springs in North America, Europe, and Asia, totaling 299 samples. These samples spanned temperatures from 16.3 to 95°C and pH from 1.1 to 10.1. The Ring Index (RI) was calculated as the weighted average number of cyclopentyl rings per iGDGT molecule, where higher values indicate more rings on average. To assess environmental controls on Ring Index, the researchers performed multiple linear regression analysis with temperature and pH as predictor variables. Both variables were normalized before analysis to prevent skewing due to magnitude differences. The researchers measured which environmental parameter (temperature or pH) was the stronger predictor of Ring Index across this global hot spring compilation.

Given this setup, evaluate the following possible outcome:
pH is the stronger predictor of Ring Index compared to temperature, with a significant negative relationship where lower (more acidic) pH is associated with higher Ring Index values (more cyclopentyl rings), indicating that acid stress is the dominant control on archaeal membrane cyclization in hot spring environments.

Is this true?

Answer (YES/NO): YES